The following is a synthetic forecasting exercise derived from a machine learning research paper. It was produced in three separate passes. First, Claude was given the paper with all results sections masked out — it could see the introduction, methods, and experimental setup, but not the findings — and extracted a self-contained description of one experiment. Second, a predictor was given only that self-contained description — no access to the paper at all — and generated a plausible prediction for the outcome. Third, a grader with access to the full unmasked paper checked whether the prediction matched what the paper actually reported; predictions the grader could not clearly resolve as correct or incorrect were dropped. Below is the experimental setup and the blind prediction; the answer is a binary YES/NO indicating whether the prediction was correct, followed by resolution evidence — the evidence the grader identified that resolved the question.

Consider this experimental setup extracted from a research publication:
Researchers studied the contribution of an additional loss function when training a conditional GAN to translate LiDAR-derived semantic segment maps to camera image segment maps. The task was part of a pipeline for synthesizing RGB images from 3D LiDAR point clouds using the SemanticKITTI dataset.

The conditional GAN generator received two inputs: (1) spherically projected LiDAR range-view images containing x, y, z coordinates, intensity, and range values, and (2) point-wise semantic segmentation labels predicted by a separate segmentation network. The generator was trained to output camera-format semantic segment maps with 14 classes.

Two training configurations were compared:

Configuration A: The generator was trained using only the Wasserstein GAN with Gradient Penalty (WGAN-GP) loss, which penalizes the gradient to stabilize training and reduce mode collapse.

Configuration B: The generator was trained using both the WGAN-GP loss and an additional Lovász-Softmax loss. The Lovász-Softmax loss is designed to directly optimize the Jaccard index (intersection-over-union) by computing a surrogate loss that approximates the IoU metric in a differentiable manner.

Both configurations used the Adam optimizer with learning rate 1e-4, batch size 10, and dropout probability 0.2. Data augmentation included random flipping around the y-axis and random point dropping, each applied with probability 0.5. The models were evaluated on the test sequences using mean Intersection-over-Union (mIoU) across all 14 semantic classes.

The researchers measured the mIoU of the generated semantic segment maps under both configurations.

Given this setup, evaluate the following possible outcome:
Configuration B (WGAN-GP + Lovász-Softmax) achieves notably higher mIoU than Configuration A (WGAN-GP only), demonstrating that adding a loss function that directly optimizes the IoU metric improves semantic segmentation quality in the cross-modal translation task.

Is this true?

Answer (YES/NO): YES